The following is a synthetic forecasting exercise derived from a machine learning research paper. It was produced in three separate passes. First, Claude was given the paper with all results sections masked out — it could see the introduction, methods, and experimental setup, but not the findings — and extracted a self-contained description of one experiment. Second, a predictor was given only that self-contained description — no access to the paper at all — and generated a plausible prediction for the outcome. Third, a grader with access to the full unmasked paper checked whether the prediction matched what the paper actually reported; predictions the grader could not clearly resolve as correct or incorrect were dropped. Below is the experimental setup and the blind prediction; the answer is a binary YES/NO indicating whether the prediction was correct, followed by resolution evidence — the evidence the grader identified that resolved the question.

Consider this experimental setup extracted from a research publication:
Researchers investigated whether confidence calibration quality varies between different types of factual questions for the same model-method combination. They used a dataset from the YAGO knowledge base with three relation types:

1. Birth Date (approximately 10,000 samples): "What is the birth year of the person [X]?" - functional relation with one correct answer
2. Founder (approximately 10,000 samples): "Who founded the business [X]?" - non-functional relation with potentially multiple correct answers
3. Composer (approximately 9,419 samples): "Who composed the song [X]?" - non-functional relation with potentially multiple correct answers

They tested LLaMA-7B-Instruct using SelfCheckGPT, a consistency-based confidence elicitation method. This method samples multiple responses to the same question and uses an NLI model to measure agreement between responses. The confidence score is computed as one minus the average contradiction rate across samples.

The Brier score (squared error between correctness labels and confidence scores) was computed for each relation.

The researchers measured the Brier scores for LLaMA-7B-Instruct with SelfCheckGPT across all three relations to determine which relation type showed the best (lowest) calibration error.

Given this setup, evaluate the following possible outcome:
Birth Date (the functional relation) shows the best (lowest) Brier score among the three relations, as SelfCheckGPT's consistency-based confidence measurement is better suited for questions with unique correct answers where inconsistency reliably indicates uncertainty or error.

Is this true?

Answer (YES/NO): NO